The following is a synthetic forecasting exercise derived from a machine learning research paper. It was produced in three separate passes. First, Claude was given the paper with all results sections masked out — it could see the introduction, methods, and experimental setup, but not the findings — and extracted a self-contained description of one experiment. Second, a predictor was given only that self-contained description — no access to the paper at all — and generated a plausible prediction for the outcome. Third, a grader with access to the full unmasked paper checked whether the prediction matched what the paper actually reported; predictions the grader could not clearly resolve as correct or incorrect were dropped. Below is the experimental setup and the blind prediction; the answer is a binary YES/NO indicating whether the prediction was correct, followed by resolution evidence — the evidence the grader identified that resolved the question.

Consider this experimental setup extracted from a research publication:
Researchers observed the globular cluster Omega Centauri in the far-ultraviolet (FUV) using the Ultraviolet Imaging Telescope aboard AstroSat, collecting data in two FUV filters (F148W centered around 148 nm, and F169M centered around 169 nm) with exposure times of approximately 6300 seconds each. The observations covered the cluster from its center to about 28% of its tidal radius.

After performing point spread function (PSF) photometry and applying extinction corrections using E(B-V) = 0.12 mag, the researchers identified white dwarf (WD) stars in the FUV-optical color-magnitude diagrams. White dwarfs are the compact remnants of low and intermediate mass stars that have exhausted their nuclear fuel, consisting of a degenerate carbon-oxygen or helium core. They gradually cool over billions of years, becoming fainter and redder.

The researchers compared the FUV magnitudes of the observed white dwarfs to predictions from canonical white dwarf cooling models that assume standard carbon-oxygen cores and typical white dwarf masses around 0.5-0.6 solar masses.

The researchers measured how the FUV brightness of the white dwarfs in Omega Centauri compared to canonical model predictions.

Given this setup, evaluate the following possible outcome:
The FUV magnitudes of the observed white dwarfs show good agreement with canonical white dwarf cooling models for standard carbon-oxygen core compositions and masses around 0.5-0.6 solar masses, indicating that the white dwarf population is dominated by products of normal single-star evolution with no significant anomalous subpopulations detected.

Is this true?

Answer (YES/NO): NO